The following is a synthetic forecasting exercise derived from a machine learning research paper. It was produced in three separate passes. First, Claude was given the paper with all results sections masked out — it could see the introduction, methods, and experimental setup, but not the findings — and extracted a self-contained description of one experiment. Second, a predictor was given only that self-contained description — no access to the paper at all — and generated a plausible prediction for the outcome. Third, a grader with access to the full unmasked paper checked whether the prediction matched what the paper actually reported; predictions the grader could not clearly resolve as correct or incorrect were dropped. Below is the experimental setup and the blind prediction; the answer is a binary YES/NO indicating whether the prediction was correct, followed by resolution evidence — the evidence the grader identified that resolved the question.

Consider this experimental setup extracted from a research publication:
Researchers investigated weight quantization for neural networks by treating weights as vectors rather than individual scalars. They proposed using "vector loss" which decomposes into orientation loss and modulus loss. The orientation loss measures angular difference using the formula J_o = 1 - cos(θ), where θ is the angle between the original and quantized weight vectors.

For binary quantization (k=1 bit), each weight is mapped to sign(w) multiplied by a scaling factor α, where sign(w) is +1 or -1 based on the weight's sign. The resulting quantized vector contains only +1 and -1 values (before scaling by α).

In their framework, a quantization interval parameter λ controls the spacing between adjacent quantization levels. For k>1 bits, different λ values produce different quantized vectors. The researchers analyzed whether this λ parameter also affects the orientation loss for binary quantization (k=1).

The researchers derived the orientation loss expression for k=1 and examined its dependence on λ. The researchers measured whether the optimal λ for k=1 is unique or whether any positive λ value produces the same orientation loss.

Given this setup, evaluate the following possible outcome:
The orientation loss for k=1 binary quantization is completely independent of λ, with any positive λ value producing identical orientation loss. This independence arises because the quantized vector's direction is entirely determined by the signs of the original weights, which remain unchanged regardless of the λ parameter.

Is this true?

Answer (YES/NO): YES